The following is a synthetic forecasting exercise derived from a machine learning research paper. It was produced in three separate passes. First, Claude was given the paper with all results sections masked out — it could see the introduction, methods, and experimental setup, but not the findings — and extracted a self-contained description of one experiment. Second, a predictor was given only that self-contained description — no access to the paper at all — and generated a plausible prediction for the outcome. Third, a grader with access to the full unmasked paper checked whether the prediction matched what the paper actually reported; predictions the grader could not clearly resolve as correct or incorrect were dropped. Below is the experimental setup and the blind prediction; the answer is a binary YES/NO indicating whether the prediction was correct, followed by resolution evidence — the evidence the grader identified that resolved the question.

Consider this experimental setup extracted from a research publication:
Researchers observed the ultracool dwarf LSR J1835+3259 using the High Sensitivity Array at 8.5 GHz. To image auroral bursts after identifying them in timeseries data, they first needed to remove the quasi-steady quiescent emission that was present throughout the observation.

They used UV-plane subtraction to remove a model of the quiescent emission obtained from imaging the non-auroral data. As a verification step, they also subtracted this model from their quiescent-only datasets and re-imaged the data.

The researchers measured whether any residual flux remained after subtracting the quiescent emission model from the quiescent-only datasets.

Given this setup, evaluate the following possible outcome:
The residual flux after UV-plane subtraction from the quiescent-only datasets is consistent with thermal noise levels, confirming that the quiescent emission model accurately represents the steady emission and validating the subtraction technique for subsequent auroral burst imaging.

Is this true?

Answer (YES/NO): YES